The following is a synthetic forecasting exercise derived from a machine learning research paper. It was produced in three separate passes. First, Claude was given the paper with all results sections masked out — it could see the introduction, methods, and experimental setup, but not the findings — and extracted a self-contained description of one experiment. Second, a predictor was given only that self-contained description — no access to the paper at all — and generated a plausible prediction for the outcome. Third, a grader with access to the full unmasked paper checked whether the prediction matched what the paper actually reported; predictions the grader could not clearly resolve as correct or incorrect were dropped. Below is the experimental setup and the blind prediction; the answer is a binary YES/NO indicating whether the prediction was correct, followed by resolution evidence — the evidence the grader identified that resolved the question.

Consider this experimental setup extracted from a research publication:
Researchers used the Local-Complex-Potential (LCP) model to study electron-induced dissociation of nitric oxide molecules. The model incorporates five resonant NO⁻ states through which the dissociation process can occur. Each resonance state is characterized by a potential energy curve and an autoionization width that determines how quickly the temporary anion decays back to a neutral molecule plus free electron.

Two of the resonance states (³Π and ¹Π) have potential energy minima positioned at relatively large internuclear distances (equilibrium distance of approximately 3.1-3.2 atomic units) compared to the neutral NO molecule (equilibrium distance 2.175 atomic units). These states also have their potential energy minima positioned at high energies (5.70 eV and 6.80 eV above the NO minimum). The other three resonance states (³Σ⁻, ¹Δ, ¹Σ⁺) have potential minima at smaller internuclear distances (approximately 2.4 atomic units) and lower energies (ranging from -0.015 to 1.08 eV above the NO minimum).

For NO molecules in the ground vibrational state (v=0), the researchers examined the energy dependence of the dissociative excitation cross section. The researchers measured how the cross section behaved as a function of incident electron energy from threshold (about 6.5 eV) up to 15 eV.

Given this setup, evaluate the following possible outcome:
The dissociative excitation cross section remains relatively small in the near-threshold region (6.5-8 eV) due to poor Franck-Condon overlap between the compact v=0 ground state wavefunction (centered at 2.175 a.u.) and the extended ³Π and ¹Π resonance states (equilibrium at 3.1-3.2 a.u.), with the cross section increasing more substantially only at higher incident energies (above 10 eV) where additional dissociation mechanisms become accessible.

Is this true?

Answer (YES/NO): NO